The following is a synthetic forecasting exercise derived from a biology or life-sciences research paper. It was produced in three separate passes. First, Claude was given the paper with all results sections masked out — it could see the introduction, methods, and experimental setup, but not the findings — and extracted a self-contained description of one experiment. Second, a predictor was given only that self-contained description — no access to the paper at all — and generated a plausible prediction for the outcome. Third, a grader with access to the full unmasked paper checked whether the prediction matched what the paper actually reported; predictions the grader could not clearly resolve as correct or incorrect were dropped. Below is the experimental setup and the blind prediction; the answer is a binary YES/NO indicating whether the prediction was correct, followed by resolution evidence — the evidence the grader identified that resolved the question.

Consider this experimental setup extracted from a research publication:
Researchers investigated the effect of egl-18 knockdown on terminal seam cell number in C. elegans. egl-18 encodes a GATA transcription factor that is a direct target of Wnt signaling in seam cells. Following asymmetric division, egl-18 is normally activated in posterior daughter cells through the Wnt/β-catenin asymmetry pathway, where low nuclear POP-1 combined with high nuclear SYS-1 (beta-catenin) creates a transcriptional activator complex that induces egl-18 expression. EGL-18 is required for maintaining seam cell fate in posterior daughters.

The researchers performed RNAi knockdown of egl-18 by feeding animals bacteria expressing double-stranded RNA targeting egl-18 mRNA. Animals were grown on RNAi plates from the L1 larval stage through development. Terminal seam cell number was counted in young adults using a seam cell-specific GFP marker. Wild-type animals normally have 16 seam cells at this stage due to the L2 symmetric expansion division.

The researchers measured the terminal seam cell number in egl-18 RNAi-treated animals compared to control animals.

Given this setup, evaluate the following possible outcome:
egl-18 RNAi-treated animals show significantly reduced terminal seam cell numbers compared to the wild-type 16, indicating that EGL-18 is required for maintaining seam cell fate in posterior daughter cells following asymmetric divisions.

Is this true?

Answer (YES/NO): YES